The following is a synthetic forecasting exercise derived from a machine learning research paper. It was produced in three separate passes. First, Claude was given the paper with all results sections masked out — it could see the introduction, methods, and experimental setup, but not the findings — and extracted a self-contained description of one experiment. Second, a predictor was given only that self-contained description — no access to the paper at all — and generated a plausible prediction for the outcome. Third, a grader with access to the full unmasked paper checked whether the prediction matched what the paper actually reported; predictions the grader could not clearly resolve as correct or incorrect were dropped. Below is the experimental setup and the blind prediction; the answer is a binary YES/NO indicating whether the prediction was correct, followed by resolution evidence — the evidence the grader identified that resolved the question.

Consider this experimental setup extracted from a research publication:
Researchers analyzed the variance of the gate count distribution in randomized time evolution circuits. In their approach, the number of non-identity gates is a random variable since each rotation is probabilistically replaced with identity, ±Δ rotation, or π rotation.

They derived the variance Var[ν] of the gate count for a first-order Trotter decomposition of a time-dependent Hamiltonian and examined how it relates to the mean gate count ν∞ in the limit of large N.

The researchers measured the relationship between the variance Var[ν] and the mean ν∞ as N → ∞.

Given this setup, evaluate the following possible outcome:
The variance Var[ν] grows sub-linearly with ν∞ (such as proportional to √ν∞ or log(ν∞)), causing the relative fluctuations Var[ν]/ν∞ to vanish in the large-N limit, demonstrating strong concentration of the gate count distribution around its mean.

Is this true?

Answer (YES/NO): NO